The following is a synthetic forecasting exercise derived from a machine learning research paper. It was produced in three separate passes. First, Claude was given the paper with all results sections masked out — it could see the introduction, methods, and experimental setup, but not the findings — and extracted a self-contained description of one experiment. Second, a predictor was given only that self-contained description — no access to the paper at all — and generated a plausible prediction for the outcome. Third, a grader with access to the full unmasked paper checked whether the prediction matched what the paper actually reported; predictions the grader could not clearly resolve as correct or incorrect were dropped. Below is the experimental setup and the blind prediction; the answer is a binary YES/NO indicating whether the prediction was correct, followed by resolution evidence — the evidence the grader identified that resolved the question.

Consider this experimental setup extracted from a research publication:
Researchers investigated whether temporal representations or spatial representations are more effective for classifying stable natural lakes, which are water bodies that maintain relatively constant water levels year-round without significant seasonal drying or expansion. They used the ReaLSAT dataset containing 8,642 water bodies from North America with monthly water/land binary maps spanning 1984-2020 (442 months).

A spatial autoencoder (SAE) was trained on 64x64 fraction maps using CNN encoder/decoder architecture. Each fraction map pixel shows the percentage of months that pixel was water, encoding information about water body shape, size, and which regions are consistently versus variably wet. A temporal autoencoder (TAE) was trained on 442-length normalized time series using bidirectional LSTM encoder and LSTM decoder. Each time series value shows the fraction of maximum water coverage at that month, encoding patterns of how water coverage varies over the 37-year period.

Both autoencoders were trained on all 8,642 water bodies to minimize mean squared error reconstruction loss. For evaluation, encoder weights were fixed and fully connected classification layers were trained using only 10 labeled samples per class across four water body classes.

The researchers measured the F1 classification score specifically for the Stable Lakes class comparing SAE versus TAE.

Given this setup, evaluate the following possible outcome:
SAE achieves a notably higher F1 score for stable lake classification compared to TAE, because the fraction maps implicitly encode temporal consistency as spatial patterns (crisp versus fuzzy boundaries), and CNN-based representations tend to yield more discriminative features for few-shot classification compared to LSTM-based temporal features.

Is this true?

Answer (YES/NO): NO